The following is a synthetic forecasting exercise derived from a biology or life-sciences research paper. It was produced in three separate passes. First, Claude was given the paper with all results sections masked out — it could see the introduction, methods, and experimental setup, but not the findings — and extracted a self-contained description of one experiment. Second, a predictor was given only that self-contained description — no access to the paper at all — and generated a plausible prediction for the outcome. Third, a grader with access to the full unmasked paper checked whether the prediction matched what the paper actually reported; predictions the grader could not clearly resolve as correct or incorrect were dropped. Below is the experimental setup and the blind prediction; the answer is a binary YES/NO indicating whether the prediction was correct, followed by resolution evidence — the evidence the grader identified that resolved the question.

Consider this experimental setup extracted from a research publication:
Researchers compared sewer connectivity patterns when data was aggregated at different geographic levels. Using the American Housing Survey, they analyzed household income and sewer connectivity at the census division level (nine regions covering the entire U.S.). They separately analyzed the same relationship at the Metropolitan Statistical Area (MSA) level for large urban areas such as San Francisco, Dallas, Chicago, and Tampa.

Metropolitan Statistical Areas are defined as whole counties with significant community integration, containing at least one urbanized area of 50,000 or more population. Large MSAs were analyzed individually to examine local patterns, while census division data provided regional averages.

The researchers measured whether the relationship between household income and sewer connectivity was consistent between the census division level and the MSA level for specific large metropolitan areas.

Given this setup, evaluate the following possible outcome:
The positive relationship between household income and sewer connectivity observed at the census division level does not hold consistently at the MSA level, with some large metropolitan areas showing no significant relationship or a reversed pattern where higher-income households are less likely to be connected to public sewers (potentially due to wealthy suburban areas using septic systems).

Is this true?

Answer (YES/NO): NO